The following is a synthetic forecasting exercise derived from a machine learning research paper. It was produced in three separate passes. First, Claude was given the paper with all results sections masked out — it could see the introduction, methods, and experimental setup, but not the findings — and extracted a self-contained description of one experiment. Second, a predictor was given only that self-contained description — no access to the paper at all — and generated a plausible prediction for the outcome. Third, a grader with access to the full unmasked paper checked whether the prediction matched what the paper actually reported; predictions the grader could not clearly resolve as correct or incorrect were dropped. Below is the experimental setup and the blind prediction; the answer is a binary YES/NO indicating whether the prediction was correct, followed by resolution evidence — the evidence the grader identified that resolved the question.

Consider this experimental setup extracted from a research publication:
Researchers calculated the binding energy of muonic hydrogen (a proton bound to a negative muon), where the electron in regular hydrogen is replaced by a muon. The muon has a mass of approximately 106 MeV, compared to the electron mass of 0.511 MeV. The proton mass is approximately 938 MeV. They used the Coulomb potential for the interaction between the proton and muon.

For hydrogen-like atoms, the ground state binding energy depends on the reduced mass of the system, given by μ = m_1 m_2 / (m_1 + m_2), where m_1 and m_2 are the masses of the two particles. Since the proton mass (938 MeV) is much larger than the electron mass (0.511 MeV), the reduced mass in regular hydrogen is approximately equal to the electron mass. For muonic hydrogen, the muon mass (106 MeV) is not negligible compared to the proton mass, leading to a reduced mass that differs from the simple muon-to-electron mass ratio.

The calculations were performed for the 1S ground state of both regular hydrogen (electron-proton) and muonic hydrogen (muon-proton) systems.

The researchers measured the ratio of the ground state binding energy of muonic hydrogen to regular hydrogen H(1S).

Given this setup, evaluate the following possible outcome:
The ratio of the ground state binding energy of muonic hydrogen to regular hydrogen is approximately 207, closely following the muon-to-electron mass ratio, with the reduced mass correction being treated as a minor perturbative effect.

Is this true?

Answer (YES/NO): NO